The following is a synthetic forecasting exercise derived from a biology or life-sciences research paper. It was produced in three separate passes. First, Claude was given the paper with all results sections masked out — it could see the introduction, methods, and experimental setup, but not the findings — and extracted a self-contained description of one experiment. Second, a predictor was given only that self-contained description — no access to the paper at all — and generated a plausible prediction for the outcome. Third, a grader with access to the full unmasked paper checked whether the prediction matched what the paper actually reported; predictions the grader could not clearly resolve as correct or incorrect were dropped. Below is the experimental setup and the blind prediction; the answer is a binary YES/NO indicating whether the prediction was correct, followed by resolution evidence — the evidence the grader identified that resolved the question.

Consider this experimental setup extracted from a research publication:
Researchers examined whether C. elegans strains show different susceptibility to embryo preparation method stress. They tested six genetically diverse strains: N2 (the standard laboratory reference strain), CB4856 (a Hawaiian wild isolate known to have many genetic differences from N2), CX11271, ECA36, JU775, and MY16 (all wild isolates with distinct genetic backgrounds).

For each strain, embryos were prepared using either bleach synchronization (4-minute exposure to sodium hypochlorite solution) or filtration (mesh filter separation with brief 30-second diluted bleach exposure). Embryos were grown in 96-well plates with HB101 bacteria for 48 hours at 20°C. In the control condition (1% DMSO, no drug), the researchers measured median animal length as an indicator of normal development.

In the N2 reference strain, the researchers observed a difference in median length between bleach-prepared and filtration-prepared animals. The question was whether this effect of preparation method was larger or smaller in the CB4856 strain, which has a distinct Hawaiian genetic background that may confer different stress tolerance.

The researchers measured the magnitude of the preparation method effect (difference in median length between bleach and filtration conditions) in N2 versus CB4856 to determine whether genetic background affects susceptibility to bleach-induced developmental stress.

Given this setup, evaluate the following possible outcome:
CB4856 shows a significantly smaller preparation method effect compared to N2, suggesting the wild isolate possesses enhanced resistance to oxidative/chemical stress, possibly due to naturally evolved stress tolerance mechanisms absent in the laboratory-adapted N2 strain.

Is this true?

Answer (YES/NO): NO